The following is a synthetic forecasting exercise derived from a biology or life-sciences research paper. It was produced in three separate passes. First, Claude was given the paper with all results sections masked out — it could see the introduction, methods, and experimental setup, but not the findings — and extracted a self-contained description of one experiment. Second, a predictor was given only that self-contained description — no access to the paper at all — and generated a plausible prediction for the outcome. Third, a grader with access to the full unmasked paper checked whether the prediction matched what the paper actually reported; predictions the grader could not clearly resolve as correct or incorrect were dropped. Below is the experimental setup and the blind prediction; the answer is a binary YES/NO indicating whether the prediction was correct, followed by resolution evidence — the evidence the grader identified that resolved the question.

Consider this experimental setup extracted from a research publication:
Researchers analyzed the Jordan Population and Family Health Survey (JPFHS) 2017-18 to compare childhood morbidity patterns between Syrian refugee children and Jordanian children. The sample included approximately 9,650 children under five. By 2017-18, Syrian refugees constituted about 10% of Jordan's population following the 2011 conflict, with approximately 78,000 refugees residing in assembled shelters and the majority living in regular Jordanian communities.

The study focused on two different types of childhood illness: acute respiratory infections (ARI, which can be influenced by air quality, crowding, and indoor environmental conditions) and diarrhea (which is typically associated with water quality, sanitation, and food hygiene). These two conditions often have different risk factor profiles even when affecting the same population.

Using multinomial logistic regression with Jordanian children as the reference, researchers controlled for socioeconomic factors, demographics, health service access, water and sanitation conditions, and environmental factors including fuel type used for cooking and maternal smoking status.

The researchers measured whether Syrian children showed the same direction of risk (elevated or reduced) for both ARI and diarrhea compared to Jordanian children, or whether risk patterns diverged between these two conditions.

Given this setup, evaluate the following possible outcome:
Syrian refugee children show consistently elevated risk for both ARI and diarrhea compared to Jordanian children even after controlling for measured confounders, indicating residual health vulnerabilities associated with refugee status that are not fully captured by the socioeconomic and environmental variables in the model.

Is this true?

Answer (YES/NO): NO